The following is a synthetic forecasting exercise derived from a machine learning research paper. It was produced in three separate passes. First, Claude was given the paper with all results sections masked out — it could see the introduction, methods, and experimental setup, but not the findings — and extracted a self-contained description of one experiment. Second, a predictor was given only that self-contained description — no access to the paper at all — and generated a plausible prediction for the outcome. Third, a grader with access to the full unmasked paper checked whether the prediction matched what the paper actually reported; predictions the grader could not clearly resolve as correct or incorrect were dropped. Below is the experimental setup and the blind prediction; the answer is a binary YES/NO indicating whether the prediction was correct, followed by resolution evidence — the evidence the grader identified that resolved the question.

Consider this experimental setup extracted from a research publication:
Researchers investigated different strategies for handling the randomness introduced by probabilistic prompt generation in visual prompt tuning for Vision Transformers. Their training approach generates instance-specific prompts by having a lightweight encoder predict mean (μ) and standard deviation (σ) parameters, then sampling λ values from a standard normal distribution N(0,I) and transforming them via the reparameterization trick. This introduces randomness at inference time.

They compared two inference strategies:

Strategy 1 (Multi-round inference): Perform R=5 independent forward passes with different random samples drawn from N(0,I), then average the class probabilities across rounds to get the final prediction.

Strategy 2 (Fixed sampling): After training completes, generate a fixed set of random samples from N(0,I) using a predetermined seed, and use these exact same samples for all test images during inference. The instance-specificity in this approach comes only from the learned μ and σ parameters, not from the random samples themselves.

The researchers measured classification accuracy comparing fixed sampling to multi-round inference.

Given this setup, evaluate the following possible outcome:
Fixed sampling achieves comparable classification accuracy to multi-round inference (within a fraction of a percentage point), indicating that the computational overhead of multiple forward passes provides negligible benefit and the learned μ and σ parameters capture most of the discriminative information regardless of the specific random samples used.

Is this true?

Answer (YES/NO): NO